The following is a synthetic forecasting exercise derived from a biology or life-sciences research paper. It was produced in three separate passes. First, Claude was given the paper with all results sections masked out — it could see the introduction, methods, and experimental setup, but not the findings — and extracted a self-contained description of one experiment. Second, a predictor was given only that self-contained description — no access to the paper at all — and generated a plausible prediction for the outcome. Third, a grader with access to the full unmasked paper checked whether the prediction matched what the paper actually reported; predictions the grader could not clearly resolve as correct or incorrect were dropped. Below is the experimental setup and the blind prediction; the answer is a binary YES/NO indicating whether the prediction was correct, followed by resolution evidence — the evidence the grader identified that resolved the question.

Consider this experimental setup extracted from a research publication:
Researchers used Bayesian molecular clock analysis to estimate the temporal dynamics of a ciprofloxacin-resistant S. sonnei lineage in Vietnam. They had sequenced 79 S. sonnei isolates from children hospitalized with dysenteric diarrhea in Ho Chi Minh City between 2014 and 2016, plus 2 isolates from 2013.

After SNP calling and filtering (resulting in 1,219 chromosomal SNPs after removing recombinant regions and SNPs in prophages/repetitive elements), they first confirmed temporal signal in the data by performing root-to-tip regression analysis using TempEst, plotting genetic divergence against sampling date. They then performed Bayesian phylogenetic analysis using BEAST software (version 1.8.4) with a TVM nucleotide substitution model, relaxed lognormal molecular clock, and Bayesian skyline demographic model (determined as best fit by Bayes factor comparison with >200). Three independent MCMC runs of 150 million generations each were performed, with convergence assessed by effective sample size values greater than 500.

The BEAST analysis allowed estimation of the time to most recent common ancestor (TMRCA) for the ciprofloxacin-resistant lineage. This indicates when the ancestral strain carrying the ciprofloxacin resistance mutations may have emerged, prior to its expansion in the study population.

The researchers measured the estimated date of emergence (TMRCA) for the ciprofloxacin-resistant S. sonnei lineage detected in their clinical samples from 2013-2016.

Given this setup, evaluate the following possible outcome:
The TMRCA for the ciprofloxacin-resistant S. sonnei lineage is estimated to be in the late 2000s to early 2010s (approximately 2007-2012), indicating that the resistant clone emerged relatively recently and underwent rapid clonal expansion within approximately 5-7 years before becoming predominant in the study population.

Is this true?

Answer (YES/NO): YES